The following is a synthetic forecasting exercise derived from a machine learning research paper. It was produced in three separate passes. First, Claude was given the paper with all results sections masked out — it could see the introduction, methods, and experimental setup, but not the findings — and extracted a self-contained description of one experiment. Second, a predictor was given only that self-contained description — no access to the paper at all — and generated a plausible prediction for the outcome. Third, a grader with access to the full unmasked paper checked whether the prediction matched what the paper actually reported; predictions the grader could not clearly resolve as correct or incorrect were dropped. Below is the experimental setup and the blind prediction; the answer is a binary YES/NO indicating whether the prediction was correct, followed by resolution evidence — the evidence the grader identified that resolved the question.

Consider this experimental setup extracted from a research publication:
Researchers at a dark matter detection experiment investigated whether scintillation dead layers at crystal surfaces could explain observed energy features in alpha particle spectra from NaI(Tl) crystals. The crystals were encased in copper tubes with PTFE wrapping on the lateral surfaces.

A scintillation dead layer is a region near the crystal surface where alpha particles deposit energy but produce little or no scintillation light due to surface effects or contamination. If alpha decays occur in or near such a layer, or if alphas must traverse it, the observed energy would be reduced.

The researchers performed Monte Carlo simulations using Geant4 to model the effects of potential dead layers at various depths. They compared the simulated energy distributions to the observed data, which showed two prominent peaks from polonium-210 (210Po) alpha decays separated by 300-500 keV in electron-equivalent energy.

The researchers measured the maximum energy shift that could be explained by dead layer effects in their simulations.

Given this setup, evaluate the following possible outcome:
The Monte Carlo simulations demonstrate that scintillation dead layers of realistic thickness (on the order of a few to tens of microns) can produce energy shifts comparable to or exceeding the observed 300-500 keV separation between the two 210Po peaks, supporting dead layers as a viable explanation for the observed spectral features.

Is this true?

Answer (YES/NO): NO